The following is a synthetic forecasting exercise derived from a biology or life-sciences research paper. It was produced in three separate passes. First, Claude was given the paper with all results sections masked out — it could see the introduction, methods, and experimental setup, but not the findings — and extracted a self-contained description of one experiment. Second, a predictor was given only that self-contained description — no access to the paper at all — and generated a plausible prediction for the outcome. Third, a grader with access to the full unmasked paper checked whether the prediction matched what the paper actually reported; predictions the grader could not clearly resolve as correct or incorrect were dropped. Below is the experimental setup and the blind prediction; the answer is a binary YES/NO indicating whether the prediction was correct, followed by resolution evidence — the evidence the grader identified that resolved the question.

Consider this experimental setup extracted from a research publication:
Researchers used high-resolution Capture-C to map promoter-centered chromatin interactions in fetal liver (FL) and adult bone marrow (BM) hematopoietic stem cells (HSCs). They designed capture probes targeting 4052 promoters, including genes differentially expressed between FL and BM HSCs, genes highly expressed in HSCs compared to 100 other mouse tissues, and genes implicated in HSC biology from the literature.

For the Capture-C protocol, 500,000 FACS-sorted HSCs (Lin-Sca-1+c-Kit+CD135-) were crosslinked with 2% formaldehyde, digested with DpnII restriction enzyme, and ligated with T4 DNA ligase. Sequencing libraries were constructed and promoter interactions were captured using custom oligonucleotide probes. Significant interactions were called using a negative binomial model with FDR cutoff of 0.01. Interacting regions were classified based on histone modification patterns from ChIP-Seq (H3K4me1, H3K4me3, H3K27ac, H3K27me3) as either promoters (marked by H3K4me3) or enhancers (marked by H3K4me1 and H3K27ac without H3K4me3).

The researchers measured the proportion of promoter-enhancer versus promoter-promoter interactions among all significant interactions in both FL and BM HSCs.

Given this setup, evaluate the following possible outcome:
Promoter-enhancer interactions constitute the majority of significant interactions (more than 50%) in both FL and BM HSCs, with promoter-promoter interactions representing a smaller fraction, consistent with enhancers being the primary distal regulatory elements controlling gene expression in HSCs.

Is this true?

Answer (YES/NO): NO